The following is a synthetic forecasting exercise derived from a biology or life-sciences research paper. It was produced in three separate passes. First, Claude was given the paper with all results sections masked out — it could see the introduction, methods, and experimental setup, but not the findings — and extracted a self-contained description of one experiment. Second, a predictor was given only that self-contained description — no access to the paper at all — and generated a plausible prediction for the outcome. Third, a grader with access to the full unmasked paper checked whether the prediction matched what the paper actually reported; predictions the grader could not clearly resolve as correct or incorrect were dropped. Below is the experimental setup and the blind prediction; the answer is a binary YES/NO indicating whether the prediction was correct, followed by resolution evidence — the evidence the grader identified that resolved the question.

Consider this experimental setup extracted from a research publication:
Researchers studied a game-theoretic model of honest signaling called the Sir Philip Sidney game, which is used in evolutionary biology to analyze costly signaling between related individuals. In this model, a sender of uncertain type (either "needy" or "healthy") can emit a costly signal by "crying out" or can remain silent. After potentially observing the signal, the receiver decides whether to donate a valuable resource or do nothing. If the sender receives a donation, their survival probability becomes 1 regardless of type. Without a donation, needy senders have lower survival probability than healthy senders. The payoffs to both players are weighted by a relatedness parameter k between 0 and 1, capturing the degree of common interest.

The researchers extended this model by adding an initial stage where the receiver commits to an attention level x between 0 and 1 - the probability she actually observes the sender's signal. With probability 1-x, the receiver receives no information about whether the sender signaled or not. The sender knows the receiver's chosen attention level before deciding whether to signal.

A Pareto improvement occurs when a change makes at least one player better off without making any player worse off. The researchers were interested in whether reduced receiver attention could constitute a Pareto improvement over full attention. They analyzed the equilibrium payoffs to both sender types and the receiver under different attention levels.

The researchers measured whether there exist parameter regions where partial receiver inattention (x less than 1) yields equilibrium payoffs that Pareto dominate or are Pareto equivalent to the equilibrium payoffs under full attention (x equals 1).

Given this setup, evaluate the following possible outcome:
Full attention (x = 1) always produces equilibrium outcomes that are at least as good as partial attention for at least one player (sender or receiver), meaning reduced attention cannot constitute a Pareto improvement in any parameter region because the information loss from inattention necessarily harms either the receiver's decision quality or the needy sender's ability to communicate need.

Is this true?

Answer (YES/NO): NO